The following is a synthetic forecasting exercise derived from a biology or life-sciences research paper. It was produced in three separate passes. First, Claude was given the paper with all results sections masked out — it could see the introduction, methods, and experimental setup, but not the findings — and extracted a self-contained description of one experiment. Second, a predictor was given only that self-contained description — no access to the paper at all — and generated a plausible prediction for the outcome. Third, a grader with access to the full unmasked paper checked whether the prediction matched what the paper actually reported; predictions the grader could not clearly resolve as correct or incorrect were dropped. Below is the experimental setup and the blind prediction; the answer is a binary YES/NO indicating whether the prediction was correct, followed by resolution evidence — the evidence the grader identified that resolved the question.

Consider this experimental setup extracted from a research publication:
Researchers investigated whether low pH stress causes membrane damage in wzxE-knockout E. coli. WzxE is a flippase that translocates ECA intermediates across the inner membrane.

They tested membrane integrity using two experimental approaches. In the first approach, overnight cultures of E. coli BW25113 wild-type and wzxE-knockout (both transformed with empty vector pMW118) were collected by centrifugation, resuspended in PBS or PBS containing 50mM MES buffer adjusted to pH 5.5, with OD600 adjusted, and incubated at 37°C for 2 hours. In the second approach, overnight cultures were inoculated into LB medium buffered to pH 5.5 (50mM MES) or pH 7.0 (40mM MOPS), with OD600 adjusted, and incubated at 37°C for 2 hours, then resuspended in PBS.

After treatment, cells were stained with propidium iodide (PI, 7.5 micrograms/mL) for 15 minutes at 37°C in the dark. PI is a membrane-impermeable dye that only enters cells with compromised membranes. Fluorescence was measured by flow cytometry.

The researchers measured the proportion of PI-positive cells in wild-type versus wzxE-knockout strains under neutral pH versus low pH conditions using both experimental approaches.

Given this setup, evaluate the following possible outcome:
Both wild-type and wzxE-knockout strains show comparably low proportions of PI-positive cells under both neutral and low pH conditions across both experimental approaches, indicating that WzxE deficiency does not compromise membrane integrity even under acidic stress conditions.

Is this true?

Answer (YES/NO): NO